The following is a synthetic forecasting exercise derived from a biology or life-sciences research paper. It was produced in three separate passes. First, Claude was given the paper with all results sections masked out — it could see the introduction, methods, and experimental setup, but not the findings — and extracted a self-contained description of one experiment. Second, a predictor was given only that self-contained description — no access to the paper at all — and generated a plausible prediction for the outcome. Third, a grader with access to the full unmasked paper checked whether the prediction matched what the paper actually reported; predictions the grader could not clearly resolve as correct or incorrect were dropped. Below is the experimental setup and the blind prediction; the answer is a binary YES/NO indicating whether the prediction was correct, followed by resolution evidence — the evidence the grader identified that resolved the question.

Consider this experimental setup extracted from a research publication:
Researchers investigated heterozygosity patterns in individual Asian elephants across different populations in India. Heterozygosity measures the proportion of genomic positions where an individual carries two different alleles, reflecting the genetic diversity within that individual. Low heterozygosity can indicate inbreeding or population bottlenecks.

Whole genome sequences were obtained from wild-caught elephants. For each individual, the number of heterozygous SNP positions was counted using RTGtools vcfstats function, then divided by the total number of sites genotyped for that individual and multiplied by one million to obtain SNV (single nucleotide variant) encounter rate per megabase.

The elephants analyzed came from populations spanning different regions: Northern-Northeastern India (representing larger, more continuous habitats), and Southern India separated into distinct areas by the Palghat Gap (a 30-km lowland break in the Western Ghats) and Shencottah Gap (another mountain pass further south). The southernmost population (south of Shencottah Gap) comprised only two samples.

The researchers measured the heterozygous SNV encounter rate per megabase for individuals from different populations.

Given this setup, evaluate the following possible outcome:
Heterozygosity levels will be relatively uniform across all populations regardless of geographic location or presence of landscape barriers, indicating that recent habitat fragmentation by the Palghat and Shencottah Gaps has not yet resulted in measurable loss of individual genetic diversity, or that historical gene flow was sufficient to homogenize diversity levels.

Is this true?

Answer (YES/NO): NO